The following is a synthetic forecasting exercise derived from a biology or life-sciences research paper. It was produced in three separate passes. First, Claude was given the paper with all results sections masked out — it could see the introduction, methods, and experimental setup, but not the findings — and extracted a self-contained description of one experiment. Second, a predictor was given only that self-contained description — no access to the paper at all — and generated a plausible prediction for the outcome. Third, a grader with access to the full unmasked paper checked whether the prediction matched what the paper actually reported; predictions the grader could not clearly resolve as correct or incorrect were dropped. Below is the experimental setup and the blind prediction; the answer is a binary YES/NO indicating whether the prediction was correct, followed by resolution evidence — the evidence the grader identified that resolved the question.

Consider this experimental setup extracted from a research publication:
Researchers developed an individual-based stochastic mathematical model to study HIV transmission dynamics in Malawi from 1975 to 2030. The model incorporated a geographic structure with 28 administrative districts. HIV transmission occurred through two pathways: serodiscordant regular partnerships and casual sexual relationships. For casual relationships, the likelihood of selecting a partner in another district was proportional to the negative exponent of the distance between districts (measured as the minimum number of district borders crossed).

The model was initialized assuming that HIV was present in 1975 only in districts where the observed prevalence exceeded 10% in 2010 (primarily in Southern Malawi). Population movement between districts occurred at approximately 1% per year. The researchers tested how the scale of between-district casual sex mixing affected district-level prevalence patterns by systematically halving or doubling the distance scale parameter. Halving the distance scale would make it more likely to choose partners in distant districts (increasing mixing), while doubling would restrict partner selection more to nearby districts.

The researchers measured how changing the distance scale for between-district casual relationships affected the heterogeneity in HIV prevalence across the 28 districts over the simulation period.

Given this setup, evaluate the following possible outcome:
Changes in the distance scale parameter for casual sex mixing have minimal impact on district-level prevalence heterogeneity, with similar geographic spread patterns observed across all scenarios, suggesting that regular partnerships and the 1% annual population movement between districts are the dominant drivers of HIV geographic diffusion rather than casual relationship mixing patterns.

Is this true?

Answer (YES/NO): NO